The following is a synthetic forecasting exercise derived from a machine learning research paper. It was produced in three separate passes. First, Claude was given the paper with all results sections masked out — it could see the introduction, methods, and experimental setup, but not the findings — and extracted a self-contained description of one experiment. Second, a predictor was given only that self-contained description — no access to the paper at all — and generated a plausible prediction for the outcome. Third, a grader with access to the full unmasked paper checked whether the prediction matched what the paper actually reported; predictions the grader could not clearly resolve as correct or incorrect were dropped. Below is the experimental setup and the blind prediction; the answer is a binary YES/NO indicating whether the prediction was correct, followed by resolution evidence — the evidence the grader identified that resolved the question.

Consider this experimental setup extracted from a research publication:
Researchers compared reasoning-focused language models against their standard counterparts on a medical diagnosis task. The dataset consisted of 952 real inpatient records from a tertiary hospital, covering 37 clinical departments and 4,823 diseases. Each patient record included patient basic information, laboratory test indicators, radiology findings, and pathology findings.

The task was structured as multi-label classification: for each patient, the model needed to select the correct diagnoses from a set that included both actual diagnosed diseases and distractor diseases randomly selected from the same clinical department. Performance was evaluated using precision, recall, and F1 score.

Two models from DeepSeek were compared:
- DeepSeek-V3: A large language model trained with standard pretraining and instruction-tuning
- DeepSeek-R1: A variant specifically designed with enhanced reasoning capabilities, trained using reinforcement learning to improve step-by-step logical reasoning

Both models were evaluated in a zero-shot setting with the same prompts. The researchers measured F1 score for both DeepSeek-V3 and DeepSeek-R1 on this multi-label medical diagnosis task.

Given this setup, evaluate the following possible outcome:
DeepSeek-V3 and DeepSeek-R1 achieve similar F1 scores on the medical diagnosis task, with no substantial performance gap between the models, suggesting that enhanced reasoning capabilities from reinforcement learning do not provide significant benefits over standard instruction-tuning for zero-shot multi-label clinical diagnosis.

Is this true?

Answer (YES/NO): YES